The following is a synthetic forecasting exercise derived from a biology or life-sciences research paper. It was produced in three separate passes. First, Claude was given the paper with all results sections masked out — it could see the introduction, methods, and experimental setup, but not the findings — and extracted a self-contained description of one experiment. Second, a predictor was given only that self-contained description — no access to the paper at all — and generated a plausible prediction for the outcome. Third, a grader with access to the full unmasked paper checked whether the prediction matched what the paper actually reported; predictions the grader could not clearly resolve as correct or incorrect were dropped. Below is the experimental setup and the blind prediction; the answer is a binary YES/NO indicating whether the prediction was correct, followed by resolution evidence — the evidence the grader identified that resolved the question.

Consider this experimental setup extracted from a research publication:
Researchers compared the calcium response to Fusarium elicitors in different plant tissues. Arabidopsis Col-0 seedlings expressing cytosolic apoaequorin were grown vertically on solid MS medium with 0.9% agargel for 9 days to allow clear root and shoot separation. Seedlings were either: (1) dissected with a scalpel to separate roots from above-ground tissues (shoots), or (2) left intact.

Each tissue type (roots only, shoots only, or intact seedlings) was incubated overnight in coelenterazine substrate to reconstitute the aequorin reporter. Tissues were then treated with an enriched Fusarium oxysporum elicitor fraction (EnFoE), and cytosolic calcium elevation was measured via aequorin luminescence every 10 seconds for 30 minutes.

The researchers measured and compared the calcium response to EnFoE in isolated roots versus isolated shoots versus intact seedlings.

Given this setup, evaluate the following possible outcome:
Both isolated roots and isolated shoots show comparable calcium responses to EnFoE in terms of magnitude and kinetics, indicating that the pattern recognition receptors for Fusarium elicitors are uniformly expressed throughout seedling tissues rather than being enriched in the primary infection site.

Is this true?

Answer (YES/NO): NO